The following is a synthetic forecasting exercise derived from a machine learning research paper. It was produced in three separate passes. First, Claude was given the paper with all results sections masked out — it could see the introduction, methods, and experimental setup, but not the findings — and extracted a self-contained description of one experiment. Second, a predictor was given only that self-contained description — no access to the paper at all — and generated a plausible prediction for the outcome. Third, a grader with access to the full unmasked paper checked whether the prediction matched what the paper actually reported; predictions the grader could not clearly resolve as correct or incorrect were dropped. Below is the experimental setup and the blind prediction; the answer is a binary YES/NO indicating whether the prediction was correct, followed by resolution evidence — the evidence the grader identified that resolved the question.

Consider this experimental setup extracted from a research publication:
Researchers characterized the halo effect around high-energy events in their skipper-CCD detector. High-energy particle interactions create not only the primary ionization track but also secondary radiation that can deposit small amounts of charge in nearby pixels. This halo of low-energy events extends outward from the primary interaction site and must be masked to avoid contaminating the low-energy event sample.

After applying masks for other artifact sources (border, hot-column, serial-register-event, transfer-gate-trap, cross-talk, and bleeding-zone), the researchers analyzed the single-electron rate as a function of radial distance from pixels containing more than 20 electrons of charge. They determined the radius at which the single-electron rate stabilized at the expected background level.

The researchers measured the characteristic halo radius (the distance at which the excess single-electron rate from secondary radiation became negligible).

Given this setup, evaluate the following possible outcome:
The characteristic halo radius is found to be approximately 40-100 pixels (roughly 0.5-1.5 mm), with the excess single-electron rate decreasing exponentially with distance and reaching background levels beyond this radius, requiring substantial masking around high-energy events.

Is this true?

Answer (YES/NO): NO